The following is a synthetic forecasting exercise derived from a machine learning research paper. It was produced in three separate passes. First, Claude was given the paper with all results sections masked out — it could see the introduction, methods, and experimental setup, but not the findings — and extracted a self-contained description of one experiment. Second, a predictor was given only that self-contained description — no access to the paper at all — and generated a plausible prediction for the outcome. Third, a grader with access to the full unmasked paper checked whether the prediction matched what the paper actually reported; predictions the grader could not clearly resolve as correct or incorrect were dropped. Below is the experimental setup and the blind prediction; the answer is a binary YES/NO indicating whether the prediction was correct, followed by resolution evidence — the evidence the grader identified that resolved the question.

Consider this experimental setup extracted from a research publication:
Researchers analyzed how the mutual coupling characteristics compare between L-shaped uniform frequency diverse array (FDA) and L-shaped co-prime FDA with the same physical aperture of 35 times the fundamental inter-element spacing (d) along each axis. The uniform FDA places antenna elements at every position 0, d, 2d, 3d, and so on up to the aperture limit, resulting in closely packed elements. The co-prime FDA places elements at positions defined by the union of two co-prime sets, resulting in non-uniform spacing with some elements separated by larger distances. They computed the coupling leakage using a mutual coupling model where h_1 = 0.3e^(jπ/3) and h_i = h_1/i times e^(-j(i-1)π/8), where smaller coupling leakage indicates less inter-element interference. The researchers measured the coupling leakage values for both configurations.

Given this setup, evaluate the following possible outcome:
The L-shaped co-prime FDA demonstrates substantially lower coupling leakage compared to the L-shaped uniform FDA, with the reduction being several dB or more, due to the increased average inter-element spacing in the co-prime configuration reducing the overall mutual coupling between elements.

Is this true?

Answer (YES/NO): NO